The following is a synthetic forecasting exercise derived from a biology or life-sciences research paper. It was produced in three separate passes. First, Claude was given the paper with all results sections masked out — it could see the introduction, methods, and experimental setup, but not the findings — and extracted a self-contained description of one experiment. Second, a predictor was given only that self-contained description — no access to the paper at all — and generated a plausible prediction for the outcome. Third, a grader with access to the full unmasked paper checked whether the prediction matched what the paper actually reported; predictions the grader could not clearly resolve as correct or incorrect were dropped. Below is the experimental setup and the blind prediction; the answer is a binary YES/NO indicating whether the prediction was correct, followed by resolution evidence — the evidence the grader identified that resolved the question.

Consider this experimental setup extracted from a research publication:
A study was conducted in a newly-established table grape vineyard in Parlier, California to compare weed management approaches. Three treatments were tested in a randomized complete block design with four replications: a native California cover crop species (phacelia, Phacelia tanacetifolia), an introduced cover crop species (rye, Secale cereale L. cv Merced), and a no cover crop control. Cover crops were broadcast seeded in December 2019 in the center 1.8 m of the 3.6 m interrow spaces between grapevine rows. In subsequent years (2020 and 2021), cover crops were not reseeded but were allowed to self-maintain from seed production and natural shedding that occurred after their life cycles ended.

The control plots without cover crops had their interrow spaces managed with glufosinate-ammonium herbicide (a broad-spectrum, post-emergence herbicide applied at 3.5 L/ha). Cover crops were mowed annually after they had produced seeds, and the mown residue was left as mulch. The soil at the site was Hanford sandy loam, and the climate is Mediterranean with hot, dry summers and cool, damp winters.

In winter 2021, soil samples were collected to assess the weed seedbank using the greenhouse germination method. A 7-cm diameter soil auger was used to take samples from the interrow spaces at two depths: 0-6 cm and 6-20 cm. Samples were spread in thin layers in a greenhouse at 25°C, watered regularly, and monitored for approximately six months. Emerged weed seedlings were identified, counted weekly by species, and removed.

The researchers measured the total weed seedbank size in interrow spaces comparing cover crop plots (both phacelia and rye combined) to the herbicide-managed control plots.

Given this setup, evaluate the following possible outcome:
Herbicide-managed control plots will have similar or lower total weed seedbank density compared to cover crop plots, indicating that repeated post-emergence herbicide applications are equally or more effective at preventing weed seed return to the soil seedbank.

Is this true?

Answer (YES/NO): YES